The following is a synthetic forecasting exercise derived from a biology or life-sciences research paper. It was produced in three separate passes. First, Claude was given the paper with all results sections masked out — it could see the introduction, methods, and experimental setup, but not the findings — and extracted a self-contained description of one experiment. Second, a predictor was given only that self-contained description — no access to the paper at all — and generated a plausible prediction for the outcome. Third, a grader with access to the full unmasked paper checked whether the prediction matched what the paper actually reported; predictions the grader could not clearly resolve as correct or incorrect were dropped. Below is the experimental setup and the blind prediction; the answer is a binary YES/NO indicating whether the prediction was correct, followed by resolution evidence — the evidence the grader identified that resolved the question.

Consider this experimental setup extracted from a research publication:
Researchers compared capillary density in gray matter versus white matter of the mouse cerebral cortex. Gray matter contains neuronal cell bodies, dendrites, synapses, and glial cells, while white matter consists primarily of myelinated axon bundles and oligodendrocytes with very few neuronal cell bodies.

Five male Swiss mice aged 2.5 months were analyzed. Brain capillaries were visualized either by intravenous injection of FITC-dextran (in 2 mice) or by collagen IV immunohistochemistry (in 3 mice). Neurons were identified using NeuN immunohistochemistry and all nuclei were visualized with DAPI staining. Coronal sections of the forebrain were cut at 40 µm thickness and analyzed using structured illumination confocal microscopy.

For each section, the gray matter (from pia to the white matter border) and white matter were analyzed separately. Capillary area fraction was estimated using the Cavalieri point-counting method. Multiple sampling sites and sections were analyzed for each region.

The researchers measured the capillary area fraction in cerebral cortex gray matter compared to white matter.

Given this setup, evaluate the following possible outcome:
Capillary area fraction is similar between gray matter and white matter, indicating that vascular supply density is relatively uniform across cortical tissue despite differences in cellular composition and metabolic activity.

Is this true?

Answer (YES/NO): NO